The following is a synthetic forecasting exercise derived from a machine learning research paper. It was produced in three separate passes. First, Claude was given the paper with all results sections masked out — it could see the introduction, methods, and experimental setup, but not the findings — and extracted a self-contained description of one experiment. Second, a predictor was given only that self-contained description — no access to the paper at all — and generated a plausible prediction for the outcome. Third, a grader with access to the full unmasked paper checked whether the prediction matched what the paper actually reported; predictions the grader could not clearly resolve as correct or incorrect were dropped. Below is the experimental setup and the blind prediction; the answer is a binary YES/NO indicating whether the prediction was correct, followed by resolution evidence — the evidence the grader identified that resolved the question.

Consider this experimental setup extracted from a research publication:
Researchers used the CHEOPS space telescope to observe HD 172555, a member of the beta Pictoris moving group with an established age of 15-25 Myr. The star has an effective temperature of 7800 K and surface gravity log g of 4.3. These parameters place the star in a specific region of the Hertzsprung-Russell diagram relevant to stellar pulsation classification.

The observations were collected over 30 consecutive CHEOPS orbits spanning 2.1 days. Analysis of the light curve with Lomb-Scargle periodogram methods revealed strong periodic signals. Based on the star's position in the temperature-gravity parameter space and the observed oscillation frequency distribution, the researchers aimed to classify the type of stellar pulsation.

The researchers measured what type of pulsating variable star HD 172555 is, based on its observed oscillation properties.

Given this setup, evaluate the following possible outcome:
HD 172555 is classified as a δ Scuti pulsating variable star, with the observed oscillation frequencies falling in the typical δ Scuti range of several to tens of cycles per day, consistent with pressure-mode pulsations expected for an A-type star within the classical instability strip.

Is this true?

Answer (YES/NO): YES